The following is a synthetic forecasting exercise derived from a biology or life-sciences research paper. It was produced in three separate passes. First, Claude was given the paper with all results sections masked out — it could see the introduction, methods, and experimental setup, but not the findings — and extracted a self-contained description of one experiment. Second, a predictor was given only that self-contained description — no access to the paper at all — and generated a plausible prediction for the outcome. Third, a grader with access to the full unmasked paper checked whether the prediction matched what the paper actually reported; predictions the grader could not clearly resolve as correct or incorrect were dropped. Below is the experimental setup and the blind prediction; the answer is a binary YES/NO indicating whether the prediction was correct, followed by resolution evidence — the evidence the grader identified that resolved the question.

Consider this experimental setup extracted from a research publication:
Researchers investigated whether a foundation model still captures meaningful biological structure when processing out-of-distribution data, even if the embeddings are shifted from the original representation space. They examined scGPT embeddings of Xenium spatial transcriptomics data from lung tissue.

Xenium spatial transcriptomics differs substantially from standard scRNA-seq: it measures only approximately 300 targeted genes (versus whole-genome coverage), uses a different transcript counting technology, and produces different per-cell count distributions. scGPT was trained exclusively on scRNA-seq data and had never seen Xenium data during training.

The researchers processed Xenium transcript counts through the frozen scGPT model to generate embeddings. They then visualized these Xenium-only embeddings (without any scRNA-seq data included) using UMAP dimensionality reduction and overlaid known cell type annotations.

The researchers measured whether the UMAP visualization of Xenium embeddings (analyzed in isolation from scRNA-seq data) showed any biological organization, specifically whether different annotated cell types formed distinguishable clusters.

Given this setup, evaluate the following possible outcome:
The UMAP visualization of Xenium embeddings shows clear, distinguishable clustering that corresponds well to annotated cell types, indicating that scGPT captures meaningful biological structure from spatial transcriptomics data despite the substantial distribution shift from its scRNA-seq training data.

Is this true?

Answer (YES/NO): YES